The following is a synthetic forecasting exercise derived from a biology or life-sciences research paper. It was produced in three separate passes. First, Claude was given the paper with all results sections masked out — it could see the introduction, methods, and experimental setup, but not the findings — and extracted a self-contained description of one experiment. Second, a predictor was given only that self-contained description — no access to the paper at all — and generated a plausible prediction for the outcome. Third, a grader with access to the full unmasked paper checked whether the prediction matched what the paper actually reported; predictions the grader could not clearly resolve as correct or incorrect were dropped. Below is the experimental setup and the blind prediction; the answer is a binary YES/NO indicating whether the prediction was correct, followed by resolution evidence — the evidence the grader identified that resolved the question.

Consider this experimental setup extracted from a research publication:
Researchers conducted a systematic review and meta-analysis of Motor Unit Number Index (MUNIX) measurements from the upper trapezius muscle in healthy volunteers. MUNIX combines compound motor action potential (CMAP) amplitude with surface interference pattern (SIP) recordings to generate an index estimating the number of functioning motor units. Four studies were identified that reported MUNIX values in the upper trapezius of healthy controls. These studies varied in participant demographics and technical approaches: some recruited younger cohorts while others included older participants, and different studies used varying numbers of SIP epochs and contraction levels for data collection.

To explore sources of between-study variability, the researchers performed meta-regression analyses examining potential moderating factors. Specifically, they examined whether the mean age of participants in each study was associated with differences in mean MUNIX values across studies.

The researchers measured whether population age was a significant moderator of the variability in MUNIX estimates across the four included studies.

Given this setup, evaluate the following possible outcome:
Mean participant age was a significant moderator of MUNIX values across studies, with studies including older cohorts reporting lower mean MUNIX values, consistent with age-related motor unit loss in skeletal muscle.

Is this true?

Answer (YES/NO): YES